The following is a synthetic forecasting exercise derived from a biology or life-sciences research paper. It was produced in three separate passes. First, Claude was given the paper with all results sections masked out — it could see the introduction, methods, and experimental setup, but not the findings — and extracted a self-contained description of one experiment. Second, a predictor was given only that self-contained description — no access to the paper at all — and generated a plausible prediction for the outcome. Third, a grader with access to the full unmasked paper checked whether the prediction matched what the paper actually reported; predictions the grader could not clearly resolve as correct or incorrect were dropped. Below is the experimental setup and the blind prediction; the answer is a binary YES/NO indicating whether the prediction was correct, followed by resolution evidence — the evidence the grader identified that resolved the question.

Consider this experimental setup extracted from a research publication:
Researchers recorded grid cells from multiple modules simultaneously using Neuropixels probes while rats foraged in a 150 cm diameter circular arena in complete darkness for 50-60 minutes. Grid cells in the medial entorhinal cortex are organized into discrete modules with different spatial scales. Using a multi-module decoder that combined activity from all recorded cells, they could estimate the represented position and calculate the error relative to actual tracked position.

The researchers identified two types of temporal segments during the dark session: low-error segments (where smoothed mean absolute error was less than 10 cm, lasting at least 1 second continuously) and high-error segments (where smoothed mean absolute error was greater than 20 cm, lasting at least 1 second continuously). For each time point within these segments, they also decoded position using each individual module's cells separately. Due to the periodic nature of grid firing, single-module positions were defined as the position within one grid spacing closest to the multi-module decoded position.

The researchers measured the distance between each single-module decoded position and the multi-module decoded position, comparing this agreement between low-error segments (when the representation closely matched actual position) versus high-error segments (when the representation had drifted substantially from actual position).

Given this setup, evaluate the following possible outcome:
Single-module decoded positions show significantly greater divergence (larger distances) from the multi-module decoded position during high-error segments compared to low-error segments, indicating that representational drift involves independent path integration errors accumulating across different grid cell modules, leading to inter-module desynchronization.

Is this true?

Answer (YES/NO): NO